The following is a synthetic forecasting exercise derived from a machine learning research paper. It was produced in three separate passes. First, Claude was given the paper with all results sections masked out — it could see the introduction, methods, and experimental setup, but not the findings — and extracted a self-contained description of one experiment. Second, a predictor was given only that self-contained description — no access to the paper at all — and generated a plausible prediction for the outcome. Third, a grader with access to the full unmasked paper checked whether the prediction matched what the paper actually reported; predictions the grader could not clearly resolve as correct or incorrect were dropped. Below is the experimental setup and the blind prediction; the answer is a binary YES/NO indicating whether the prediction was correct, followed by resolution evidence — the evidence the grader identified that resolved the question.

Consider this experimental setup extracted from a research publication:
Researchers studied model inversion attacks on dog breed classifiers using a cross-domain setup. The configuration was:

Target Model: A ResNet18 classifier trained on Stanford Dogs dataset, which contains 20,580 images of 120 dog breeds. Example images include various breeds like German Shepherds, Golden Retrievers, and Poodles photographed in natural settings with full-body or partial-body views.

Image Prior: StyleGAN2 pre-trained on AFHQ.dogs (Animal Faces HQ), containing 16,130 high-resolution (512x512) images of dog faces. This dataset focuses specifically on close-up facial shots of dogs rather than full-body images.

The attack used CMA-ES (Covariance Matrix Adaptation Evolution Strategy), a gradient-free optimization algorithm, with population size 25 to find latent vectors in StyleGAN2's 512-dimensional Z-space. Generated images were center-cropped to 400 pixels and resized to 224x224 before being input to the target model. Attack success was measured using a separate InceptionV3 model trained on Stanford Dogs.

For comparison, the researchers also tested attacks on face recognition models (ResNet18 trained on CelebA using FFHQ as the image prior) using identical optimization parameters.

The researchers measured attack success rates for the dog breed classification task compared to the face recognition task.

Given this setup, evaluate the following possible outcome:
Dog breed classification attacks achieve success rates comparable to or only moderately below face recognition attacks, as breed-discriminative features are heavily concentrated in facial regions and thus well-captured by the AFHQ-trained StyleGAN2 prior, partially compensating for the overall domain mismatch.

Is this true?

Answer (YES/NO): YES